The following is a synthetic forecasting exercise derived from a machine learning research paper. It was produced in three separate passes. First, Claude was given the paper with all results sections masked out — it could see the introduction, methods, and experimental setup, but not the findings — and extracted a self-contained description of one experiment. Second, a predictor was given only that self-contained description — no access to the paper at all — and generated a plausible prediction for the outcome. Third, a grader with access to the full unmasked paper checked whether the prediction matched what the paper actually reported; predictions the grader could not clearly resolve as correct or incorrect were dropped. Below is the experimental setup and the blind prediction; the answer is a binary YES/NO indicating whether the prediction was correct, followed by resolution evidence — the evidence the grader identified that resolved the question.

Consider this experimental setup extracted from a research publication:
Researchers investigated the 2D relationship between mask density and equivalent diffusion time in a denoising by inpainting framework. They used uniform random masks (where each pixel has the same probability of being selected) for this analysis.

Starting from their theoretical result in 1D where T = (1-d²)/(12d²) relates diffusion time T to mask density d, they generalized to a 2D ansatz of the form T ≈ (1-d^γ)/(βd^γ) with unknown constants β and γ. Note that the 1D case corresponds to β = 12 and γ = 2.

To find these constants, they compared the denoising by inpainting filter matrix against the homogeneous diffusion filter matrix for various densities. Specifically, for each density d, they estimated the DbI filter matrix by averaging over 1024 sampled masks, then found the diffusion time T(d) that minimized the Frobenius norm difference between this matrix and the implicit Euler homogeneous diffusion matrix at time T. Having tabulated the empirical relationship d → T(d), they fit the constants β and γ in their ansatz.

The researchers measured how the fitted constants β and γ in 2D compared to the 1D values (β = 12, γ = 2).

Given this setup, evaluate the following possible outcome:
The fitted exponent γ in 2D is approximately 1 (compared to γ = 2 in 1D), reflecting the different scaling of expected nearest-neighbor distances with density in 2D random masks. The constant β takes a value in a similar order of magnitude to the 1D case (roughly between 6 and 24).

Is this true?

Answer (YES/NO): NO